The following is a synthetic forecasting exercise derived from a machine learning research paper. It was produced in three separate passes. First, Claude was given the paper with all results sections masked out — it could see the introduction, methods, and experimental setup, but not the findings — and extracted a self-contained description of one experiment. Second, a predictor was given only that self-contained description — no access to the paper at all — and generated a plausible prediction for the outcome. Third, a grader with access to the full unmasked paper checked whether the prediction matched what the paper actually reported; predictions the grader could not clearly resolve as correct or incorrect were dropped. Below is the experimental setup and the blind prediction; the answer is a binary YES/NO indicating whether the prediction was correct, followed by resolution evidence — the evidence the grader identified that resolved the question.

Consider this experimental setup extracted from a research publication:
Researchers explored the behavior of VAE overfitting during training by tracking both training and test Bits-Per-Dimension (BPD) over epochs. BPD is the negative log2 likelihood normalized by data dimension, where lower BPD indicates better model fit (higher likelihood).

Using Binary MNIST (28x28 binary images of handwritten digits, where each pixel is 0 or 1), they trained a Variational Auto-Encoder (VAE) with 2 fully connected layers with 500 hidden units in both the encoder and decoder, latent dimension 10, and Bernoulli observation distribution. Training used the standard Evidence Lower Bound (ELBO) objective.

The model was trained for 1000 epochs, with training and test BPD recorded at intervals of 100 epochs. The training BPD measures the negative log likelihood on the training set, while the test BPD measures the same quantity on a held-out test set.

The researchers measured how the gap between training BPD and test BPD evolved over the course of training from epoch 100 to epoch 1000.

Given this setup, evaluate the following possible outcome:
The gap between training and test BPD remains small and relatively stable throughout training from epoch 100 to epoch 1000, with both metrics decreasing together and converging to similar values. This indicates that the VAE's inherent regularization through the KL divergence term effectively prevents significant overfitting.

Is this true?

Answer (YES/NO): NO